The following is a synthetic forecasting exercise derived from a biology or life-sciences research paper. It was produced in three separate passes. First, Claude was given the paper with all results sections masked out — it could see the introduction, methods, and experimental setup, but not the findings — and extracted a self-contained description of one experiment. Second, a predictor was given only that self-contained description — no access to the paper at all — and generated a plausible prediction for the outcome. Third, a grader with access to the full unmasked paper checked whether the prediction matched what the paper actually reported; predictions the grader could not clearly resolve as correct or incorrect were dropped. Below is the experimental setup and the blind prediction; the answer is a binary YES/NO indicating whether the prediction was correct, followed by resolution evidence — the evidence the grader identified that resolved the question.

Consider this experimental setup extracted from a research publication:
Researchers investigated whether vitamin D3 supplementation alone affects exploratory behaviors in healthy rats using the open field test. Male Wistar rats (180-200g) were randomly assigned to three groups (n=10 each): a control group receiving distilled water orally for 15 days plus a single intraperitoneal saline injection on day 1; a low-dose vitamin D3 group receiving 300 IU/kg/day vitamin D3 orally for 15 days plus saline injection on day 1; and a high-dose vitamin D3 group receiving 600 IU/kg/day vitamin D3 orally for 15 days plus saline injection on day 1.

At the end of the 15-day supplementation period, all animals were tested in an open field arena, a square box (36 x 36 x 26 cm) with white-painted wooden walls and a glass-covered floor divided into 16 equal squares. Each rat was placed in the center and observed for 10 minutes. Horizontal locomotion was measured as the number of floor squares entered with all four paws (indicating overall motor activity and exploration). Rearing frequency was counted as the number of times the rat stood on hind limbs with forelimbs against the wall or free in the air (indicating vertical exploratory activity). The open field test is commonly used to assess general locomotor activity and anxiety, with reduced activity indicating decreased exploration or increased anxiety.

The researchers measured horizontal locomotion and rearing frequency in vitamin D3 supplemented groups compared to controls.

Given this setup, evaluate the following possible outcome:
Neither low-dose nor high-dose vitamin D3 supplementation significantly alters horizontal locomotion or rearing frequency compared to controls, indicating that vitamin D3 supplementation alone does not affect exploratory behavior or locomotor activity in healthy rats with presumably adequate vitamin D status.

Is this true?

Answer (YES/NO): NO